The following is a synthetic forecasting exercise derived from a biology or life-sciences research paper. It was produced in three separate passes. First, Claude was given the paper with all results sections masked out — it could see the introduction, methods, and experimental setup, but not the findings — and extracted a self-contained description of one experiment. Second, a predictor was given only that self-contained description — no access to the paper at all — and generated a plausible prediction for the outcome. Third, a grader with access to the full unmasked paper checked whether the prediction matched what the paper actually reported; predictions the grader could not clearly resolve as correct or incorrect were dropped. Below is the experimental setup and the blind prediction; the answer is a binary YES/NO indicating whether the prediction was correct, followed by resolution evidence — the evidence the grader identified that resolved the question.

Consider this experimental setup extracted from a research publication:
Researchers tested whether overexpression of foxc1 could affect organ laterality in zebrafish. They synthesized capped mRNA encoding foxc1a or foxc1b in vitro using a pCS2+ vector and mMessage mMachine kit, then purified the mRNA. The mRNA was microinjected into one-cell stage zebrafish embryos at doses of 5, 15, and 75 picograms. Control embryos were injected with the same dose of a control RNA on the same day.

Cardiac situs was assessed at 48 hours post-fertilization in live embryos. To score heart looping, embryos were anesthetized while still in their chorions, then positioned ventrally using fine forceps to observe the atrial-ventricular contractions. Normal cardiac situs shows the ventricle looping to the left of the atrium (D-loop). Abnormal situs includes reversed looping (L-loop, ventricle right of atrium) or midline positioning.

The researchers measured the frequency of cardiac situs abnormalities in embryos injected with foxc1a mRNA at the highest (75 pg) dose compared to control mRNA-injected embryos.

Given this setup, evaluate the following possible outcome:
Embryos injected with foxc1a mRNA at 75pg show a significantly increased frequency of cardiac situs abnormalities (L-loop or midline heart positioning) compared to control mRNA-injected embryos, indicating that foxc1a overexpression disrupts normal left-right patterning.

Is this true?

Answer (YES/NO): YES